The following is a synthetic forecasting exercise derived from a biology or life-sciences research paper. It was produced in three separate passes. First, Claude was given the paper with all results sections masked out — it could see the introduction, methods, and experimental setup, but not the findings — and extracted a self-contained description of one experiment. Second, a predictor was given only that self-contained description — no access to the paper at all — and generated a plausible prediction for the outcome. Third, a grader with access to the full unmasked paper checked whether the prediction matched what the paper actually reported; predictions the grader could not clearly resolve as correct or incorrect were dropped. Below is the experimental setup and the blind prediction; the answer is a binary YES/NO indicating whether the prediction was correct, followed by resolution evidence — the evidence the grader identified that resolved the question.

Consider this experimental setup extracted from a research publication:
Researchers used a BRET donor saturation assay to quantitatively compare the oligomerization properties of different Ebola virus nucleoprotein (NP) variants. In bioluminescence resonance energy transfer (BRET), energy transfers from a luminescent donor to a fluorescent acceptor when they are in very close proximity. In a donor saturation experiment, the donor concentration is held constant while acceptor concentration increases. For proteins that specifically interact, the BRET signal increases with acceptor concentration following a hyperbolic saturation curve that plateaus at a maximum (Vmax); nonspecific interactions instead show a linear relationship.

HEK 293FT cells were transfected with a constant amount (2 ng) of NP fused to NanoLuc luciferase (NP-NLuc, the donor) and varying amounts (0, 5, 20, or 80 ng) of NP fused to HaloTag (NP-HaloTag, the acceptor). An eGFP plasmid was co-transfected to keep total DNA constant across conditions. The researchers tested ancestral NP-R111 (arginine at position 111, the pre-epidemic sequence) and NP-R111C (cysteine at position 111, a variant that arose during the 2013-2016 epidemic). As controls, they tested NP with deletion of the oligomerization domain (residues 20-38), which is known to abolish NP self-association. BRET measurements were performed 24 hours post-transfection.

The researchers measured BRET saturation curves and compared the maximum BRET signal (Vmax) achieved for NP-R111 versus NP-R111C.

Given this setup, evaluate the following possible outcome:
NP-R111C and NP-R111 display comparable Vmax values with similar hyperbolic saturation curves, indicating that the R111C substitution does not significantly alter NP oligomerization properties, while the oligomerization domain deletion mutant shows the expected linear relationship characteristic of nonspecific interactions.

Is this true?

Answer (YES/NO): NO